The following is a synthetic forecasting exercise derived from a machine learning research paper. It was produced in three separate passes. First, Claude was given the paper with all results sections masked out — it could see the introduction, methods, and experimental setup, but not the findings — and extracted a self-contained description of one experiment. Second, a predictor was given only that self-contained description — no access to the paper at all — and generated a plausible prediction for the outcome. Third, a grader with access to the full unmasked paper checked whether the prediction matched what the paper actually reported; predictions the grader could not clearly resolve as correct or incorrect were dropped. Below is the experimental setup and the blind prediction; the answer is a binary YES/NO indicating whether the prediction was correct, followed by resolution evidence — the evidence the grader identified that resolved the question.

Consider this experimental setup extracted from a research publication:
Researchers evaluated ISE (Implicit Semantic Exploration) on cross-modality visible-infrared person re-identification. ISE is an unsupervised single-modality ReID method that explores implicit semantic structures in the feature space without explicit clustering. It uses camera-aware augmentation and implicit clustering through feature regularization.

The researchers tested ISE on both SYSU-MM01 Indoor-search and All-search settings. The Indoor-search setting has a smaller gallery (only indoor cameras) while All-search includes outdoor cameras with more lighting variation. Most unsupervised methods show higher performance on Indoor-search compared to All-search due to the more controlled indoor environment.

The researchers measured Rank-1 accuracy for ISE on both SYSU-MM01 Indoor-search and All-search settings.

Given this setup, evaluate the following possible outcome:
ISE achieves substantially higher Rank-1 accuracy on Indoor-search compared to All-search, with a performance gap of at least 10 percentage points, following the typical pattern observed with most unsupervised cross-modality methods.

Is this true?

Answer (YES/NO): NO